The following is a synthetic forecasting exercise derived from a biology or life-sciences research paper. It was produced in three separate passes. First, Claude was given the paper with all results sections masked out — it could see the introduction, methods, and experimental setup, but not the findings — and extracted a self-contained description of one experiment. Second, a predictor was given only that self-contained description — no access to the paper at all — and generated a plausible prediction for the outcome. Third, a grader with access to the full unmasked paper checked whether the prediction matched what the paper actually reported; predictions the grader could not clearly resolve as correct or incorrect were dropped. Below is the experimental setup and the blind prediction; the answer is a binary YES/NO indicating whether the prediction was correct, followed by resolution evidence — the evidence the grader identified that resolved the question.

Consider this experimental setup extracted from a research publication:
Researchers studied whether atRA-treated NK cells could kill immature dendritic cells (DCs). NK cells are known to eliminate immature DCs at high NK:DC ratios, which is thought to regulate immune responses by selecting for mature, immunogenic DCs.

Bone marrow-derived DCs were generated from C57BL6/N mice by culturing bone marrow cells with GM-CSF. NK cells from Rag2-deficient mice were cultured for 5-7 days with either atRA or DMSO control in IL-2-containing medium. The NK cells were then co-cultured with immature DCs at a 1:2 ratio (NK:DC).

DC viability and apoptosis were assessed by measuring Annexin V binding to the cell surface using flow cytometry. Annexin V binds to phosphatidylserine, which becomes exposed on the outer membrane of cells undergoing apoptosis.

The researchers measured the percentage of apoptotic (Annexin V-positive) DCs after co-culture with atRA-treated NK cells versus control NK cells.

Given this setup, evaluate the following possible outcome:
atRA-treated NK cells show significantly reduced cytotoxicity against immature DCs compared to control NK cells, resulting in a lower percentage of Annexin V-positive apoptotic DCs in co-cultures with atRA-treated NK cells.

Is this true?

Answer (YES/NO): YES